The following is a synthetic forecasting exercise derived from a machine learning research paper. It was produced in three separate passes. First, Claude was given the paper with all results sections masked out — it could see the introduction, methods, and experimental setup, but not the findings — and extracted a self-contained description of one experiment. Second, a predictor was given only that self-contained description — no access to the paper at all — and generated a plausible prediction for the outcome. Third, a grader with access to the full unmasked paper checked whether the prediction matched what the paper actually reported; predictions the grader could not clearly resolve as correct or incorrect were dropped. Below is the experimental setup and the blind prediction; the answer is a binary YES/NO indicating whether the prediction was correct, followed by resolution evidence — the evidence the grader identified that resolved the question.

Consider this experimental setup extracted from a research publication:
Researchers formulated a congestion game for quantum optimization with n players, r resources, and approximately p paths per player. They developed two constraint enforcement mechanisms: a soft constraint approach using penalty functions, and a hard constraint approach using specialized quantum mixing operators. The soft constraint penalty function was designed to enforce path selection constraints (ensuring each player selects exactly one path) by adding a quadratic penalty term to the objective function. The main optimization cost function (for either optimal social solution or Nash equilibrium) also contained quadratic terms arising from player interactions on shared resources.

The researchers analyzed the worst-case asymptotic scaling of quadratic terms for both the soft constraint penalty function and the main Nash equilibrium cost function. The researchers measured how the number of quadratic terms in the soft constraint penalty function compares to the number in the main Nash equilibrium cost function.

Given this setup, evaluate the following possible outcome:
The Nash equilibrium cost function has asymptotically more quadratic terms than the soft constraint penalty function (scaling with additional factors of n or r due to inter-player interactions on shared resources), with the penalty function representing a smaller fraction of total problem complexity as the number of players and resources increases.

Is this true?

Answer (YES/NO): YES